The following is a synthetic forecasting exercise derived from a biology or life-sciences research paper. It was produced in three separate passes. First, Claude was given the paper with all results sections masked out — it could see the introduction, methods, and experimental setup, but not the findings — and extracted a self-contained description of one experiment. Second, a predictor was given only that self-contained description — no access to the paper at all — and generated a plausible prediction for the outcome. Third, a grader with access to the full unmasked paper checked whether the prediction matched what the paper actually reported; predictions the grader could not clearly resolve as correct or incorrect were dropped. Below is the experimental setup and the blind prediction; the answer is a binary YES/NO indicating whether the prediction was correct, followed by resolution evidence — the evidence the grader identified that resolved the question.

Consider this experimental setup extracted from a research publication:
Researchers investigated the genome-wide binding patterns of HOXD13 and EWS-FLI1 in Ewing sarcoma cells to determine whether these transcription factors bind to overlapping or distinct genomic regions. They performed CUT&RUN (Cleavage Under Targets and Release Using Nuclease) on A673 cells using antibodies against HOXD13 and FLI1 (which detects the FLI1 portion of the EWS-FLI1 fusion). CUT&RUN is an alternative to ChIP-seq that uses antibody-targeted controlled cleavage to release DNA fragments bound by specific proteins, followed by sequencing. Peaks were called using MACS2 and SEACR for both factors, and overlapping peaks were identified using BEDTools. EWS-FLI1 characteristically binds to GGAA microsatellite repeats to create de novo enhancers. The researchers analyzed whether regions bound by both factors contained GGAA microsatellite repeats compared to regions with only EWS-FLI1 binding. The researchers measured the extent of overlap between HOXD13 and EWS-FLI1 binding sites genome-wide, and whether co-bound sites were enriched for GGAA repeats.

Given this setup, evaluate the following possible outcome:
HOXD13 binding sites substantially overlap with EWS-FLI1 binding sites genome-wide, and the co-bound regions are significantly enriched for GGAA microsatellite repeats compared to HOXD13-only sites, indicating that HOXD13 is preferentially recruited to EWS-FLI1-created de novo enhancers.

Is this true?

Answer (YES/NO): NO